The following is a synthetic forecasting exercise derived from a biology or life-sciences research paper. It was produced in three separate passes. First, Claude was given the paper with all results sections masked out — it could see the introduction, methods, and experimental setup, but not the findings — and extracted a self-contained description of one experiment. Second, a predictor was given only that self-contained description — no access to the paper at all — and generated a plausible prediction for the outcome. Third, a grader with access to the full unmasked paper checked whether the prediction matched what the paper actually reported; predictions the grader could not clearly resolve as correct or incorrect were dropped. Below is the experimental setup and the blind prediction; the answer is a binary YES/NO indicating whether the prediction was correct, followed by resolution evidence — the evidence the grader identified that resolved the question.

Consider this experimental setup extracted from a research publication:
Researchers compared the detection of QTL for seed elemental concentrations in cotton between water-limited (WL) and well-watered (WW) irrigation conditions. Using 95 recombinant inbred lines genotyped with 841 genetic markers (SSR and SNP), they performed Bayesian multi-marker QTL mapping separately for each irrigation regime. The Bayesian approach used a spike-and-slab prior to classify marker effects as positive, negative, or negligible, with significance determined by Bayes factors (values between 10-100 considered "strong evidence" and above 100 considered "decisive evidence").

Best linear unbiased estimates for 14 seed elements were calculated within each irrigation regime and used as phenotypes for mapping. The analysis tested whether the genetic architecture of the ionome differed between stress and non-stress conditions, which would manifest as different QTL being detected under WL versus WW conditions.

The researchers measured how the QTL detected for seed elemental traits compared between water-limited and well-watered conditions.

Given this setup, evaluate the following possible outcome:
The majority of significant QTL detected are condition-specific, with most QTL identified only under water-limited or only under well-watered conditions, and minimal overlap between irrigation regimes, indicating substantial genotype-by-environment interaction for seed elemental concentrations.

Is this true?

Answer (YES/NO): YES